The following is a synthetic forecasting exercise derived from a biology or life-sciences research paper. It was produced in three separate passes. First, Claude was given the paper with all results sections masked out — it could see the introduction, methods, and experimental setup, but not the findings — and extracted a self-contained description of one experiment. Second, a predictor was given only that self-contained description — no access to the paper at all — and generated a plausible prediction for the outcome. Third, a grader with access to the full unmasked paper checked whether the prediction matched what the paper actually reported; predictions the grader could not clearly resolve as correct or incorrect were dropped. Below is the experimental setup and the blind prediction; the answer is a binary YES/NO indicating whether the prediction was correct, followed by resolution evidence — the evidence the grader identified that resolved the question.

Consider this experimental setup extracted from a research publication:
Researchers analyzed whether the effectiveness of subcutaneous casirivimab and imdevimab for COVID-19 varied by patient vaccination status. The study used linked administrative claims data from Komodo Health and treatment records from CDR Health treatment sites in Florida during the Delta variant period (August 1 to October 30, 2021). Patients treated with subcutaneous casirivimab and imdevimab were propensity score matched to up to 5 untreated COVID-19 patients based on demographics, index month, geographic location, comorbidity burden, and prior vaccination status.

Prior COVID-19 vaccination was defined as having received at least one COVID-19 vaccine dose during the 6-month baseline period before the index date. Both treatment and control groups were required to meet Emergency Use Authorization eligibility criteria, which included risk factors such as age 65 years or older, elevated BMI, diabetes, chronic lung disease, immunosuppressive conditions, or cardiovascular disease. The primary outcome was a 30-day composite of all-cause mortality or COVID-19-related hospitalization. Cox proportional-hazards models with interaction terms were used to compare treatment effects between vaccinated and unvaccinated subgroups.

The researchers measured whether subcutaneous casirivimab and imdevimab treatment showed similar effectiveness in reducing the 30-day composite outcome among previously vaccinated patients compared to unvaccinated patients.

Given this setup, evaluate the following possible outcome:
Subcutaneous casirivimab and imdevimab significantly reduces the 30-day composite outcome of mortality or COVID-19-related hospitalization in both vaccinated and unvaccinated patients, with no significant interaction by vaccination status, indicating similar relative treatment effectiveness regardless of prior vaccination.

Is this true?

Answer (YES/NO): YES